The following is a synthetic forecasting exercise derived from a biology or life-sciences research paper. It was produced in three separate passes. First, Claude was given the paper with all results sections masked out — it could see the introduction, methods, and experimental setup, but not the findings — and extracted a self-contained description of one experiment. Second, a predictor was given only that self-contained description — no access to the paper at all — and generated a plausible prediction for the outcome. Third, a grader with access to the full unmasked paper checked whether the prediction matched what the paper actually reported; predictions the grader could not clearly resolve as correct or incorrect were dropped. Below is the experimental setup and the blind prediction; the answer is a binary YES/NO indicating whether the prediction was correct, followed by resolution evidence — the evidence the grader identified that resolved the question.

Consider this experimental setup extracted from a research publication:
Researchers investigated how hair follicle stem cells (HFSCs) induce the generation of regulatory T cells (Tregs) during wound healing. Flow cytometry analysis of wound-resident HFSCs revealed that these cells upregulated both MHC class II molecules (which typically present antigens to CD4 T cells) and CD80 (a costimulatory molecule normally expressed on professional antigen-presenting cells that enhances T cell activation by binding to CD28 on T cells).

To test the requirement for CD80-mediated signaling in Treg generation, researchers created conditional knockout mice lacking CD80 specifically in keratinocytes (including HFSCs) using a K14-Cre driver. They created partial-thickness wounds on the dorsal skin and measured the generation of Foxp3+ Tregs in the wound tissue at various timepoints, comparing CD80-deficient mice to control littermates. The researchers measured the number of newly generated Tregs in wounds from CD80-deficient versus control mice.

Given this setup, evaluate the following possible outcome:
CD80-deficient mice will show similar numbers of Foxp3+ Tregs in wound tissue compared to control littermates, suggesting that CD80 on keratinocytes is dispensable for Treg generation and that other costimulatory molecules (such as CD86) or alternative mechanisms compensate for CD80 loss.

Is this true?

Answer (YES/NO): NO